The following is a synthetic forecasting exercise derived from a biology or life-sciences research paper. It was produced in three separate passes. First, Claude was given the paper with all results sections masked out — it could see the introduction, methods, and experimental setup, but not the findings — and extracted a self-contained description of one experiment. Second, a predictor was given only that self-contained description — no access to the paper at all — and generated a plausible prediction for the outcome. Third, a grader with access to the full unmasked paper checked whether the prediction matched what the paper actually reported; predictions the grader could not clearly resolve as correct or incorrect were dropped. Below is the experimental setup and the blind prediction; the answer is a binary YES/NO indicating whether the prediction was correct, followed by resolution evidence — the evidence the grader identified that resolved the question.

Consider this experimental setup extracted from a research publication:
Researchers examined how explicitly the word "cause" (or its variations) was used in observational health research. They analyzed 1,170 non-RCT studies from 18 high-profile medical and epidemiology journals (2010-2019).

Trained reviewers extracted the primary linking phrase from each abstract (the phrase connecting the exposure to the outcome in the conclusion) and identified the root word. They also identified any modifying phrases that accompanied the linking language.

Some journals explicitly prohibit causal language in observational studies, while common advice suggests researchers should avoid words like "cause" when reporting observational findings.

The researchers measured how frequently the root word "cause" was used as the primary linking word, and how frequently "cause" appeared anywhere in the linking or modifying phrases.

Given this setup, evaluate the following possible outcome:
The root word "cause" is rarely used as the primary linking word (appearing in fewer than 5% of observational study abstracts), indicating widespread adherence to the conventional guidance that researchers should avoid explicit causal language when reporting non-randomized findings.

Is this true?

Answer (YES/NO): YES